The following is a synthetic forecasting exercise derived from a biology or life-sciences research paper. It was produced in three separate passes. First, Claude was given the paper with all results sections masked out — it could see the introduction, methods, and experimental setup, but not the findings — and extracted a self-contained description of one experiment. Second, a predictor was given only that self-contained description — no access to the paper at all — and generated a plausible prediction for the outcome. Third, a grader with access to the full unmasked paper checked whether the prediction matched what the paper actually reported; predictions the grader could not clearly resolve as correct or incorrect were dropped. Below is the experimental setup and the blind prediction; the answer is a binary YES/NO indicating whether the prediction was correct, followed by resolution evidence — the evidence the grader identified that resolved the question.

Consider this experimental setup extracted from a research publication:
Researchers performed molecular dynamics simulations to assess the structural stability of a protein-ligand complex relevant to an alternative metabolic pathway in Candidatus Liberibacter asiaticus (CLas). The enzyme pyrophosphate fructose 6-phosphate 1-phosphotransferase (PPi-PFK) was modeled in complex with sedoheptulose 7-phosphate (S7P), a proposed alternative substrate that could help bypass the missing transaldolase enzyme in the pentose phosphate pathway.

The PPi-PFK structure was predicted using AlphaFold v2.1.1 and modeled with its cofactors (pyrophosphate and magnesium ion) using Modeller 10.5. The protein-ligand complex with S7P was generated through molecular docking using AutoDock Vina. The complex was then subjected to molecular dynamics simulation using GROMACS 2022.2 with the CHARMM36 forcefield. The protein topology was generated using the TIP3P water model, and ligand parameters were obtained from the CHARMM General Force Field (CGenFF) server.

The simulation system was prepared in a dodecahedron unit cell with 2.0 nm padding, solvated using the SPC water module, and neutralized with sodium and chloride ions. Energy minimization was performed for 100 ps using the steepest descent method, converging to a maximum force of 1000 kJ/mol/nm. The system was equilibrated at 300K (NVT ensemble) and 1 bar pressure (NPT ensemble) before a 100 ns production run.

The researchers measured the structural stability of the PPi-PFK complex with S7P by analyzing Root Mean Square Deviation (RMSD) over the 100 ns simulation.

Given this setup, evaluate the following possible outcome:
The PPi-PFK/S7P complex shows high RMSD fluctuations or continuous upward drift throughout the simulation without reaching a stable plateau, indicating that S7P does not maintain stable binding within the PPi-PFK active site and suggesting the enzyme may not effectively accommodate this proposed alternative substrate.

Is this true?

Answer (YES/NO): NO